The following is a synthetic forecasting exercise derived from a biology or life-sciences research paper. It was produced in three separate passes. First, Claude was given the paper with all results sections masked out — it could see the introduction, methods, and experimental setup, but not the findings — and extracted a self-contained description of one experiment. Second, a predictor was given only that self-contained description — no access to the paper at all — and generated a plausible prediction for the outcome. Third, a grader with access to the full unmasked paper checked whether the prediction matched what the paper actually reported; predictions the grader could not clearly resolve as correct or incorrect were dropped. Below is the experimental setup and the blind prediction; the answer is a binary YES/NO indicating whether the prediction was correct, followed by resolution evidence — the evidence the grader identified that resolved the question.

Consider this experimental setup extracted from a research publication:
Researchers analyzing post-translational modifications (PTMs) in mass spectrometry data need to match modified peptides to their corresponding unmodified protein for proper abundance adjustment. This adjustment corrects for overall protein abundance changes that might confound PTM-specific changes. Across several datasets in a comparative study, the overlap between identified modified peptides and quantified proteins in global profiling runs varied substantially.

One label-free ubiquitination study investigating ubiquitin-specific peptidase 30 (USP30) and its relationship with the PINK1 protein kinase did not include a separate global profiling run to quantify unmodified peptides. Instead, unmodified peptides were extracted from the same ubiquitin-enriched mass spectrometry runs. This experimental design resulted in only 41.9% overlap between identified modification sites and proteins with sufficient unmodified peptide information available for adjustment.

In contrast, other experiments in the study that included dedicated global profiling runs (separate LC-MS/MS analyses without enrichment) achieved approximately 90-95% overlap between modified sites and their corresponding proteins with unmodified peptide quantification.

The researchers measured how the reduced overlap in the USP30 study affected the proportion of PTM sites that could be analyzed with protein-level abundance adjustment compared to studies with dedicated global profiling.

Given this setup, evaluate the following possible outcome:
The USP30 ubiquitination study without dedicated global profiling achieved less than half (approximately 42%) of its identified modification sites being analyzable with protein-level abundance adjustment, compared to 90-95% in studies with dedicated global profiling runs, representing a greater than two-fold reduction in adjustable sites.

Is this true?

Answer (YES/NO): YES